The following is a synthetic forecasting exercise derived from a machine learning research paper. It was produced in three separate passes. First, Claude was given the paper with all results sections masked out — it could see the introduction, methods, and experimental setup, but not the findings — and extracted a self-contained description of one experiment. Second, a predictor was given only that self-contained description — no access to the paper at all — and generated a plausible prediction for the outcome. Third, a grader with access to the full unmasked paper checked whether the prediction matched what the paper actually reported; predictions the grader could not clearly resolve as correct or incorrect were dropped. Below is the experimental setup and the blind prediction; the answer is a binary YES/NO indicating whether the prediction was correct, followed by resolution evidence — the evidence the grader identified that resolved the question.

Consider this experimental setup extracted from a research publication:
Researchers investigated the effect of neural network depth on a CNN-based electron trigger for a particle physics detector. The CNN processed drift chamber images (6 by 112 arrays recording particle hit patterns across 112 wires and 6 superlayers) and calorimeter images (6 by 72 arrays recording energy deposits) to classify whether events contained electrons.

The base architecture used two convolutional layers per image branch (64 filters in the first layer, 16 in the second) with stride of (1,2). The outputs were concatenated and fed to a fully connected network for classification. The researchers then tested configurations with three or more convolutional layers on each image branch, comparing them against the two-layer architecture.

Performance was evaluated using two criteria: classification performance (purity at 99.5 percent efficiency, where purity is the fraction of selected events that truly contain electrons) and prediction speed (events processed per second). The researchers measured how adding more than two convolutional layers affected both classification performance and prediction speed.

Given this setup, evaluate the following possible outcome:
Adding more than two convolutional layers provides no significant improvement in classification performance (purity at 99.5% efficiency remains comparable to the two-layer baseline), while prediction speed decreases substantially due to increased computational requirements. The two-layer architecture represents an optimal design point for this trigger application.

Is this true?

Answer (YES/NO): YES